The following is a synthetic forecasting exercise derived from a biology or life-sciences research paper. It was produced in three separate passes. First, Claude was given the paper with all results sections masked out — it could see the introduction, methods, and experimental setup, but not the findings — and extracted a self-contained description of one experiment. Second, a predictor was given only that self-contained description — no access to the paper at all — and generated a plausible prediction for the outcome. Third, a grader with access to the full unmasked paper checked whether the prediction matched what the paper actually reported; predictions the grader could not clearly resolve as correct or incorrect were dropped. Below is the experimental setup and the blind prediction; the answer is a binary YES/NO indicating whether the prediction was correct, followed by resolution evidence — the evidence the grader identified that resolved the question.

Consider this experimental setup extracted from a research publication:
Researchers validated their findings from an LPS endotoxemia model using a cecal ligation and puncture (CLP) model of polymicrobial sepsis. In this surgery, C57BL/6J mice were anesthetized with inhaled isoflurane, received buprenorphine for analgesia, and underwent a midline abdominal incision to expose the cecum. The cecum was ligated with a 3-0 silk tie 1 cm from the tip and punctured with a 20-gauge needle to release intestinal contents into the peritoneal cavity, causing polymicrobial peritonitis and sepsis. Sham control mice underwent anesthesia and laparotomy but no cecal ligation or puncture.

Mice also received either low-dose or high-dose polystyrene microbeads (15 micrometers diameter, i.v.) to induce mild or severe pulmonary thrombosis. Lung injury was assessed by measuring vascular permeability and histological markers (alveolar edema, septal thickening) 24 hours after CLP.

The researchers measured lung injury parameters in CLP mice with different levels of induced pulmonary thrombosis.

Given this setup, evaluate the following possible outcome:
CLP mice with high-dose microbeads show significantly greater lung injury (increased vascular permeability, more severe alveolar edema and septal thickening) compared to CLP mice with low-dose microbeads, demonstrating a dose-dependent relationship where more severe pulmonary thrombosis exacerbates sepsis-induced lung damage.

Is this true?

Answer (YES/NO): NO